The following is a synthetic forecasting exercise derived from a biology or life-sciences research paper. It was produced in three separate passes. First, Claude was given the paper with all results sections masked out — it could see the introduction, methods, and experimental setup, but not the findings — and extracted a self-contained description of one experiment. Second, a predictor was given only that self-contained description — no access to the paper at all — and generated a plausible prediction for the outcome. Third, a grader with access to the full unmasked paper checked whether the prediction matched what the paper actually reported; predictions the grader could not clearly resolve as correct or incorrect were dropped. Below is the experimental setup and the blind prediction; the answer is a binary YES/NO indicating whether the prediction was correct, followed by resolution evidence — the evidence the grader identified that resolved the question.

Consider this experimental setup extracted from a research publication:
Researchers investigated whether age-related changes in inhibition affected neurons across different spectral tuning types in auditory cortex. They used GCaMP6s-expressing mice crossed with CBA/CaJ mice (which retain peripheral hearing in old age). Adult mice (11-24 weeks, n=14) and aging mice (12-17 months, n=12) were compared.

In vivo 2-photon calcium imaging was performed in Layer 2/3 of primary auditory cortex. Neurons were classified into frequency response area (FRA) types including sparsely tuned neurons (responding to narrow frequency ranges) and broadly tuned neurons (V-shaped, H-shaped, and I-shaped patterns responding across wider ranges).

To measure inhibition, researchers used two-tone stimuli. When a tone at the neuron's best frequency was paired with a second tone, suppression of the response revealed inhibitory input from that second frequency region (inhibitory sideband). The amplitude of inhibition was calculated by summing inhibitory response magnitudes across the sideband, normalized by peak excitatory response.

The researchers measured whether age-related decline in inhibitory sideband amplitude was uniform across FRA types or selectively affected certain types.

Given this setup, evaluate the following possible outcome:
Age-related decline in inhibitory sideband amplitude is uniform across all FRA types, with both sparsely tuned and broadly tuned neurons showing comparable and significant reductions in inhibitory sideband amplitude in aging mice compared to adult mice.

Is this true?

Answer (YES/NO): YES